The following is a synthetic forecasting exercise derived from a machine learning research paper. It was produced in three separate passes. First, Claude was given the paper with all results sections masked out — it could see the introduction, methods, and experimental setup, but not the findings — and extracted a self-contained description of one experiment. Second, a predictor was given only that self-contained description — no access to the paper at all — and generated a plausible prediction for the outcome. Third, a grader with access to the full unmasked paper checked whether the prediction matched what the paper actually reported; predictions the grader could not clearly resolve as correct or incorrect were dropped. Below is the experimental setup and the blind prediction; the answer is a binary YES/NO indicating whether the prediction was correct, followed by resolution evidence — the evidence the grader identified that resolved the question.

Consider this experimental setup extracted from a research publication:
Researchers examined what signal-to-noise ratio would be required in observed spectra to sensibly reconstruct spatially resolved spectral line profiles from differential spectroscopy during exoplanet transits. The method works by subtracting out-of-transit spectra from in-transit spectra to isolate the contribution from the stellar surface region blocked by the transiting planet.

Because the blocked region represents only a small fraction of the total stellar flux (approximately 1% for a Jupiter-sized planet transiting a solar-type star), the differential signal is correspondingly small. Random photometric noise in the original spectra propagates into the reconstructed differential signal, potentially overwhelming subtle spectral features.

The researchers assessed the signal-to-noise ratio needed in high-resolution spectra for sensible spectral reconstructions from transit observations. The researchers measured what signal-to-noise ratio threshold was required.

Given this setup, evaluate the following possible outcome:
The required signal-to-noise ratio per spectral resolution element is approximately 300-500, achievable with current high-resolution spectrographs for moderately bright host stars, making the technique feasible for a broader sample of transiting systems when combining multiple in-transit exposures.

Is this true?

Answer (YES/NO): NO